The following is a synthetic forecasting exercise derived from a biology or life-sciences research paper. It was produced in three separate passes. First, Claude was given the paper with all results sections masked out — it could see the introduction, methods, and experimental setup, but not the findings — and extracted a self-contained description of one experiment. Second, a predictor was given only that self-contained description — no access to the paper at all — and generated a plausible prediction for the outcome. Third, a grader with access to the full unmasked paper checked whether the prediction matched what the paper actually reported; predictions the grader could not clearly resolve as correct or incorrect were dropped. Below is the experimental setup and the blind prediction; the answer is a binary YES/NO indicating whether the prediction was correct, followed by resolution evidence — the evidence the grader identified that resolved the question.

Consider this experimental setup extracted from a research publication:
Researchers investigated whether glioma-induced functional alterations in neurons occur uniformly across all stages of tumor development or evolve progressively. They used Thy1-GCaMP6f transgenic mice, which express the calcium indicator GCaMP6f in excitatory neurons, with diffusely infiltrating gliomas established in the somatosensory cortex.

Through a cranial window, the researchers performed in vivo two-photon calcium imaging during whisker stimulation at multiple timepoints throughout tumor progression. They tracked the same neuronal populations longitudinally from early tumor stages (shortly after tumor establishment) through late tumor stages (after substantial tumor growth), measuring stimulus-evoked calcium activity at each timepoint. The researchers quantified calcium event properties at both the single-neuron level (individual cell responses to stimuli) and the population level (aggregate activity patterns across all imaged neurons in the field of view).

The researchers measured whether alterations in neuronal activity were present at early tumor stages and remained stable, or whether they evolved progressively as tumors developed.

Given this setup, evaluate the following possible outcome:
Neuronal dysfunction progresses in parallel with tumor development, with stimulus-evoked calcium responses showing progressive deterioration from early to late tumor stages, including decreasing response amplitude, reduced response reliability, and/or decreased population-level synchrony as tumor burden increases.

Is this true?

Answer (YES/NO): NO